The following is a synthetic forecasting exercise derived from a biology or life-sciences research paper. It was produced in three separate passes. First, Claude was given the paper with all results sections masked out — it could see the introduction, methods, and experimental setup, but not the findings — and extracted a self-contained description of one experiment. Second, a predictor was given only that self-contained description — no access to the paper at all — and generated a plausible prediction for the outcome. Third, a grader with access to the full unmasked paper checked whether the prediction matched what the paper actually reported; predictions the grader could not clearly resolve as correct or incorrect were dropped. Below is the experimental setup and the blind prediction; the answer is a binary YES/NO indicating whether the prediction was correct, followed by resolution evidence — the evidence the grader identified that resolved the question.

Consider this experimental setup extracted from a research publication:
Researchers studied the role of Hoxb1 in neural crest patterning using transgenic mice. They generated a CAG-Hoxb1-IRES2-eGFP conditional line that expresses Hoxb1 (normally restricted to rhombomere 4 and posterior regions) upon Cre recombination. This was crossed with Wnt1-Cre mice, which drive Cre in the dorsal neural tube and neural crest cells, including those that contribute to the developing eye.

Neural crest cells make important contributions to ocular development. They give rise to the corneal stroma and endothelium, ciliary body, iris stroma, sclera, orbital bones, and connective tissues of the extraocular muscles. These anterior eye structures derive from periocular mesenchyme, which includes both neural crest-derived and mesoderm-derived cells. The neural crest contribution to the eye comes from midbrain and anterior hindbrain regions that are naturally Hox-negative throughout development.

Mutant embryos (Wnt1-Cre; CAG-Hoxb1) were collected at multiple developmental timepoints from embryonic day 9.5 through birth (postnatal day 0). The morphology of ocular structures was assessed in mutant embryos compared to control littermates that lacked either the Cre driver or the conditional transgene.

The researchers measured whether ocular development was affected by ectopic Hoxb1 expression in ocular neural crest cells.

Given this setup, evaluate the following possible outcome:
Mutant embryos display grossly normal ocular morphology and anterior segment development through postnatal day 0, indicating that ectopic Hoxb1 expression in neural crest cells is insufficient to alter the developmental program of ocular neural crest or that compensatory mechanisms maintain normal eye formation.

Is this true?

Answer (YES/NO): NO